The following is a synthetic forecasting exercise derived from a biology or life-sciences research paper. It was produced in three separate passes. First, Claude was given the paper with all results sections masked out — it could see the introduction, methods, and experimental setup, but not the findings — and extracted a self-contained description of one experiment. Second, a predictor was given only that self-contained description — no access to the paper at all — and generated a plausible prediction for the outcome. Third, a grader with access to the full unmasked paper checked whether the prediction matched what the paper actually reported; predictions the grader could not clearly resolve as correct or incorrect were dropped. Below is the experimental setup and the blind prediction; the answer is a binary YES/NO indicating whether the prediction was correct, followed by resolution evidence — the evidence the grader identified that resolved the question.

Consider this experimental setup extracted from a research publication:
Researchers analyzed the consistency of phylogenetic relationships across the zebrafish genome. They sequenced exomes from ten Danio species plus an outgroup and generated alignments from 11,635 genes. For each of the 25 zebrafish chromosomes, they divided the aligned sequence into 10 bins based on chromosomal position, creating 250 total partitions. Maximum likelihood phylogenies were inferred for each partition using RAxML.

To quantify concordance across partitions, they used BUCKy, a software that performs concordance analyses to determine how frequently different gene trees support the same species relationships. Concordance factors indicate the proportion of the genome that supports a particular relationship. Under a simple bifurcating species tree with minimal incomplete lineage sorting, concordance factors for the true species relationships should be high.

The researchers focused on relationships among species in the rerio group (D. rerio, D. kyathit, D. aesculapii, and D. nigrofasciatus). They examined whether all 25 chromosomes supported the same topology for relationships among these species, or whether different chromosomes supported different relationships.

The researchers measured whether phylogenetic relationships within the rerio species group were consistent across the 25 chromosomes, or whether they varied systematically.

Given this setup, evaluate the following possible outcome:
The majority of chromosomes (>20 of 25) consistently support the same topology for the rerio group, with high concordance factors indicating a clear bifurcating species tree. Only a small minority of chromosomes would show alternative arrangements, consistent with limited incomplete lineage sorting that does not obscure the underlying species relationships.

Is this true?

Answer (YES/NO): NO